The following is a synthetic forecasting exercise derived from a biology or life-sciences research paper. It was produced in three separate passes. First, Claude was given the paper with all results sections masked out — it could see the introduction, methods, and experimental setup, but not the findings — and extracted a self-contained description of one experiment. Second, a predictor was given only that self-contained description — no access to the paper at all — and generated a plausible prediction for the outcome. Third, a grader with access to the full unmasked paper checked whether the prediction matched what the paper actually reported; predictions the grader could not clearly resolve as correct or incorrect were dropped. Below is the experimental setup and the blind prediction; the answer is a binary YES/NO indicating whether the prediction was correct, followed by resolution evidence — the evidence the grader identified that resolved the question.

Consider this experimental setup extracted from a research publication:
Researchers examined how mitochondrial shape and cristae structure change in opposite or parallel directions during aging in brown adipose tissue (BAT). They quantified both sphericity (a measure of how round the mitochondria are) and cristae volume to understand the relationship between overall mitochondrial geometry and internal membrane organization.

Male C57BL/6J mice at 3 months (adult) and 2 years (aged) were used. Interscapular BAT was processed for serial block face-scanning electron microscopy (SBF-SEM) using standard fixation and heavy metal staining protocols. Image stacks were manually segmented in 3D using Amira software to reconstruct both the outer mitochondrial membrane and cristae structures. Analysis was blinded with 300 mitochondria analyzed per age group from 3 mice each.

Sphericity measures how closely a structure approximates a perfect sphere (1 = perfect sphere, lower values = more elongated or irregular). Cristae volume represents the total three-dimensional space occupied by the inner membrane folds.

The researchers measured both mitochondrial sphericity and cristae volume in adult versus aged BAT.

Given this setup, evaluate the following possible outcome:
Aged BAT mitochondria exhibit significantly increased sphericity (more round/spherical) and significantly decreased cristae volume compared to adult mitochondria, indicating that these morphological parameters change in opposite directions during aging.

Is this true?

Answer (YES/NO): NO